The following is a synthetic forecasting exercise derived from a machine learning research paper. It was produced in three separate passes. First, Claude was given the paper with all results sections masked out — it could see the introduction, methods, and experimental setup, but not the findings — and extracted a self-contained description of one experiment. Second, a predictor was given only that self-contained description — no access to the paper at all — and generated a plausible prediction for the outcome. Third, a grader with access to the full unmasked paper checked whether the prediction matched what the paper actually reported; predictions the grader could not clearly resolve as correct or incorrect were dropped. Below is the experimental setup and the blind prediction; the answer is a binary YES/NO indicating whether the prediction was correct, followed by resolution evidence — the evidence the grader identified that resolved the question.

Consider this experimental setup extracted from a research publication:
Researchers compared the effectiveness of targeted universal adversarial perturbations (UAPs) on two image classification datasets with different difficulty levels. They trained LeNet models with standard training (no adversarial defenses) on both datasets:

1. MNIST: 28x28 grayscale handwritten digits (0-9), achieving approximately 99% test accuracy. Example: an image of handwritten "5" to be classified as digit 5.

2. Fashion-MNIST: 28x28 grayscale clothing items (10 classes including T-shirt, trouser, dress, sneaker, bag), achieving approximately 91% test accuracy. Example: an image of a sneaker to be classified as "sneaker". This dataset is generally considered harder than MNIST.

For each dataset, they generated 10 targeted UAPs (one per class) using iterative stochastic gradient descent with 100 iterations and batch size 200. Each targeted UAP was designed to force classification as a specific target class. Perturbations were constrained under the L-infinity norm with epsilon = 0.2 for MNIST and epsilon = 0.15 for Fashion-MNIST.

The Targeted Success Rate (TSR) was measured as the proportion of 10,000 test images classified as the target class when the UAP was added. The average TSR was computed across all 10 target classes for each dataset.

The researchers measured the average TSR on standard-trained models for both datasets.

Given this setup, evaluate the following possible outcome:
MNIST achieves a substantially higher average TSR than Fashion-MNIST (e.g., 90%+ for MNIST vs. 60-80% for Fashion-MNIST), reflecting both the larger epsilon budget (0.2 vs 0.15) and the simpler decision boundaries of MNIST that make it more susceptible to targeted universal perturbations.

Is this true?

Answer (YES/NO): NO